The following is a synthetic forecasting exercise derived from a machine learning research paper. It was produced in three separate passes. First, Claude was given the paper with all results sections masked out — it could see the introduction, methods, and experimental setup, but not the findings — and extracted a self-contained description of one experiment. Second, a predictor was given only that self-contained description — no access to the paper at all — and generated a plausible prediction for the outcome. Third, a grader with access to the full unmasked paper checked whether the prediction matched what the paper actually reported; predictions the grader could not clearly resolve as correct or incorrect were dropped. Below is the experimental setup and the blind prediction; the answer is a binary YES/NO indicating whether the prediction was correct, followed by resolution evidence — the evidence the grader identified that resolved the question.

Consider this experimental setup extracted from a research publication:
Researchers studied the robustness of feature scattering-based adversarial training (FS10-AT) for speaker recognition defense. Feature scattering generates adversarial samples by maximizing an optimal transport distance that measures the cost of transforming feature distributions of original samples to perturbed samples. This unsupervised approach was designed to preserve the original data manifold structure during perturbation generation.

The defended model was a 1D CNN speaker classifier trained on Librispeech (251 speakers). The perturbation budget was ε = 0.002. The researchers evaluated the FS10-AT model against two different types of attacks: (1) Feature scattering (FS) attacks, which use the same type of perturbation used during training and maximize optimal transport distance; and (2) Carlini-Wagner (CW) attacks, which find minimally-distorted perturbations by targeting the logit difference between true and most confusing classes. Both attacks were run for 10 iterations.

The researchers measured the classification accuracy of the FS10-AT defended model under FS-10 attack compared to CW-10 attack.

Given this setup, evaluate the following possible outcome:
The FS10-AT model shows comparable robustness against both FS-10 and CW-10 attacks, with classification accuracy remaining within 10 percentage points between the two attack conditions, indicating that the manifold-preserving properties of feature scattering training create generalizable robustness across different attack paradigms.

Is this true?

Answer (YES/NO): NO